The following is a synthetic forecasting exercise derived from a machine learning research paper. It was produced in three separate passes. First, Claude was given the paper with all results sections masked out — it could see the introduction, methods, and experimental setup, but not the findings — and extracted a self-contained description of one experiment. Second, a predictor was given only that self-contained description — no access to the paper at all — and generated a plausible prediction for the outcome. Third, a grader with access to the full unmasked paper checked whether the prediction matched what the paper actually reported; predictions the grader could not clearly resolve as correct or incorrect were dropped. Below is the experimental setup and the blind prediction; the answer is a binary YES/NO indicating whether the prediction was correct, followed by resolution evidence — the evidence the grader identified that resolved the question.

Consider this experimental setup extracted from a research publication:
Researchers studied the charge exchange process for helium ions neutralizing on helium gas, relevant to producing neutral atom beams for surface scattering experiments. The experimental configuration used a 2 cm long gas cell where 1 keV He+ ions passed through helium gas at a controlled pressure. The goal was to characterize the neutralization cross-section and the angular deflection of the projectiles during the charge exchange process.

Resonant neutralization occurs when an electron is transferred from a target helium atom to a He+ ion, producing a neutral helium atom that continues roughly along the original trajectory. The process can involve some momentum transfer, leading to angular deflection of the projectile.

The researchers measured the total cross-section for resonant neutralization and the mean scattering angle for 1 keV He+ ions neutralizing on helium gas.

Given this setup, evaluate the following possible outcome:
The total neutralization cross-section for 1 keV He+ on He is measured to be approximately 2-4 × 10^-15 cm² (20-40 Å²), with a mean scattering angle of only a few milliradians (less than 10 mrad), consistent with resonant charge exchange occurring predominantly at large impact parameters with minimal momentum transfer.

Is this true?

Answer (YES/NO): NO